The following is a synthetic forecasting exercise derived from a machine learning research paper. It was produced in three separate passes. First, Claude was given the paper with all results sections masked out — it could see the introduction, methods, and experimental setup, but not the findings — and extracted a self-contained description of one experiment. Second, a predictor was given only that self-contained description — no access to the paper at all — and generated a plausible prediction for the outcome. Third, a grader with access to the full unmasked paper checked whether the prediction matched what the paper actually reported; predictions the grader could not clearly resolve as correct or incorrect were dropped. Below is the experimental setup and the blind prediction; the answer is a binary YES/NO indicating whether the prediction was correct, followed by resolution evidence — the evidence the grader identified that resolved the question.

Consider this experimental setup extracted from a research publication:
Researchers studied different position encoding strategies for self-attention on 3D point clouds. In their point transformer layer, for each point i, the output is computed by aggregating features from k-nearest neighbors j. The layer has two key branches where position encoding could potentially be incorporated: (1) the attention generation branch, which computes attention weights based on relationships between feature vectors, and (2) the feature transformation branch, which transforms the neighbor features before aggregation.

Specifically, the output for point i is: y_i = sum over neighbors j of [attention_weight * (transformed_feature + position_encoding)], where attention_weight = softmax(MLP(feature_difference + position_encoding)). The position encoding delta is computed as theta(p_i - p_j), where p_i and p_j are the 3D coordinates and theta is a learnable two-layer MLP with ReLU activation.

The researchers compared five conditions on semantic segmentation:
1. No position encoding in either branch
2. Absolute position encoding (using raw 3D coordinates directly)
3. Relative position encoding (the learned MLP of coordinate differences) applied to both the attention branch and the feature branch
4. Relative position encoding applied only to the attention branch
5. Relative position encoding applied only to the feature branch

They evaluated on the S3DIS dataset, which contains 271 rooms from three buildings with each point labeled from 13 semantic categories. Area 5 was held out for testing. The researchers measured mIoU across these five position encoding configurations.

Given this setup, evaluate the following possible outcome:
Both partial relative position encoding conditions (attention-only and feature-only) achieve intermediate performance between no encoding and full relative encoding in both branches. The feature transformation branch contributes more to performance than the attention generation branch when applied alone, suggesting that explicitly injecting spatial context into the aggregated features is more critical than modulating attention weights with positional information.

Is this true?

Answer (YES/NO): YES